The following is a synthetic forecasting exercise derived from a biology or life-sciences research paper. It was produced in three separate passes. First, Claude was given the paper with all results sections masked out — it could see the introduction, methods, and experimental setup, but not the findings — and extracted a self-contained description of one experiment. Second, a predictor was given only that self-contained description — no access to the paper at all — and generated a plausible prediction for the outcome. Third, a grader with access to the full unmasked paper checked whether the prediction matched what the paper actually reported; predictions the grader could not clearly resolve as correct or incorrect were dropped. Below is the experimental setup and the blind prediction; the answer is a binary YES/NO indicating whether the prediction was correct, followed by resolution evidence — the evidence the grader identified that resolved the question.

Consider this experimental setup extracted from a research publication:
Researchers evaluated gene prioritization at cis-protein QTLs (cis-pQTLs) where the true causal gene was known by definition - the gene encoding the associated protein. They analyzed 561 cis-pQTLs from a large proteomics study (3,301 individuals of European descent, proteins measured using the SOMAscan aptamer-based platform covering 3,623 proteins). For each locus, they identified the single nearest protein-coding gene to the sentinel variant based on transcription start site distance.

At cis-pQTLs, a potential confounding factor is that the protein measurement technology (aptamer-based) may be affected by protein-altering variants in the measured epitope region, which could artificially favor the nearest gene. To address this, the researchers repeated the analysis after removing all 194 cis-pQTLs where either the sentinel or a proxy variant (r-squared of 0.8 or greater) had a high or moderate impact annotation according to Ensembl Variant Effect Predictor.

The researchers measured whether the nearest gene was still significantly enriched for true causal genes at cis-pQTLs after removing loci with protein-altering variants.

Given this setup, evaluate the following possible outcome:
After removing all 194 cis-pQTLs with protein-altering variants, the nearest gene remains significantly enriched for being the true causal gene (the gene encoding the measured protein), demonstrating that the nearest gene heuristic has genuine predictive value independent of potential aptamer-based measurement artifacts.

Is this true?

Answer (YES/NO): YES